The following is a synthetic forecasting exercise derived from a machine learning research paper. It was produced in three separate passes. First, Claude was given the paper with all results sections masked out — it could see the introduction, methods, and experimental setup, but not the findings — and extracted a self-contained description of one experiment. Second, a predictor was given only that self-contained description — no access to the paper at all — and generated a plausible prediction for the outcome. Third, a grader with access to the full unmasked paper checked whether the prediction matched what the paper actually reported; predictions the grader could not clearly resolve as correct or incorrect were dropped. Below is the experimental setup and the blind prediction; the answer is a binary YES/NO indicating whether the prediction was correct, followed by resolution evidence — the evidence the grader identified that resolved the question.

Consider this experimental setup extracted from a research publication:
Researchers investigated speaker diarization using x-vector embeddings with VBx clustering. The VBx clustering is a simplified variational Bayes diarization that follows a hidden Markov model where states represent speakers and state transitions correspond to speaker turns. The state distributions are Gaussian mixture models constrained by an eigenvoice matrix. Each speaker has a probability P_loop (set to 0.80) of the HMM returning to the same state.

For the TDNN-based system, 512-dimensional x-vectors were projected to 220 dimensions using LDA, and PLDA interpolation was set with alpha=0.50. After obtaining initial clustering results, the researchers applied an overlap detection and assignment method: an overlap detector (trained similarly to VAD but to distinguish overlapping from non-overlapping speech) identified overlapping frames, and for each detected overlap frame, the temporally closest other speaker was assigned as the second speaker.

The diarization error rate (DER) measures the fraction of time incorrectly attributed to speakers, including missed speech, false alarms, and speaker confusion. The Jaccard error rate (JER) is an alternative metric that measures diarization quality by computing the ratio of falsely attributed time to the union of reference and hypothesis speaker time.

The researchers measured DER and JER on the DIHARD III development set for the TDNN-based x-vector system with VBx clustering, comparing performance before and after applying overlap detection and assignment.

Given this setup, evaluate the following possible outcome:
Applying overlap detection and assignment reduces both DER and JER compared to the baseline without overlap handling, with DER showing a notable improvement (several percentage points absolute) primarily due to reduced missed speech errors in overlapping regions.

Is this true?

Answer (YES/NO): NO